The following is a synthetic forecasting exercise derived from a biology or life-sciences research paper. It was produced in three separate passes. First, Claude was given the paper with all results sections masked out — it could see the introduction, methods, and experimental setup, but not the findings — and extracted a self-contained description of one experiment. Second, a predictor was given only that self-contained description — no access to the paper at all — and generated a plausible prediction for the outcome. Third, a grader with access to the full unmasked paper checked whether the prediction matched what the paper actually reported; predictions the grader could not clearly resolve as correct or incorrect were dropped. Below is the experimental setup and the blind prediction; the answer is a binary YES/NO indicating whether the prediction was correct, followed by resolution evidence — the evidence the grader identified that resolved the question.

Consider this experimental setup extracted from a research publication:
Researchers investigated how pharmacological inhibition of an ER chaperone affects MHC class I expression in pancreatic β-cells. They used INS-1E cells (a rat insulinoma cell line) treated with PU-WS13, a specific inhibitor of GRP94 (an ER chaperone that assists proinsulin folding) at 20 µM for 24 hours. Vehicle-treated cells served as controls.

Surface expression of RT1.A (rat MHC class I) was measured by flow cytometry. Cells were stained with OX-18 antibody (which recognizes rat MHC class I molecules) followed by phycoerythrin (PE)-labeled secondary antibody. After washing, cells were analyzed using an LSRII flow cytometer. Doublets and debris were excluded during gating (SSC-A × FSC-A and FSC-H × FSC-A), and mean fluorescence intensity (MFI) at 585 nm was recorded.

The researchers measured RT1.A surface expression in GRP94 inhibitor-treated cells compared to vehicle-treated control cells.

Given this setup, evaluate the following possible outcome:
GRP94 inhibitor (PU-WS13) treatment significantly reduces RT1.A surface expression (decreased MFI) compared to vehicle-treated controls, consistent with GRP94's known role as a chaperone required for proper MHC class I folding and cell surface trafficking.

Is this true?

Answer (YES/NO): NO